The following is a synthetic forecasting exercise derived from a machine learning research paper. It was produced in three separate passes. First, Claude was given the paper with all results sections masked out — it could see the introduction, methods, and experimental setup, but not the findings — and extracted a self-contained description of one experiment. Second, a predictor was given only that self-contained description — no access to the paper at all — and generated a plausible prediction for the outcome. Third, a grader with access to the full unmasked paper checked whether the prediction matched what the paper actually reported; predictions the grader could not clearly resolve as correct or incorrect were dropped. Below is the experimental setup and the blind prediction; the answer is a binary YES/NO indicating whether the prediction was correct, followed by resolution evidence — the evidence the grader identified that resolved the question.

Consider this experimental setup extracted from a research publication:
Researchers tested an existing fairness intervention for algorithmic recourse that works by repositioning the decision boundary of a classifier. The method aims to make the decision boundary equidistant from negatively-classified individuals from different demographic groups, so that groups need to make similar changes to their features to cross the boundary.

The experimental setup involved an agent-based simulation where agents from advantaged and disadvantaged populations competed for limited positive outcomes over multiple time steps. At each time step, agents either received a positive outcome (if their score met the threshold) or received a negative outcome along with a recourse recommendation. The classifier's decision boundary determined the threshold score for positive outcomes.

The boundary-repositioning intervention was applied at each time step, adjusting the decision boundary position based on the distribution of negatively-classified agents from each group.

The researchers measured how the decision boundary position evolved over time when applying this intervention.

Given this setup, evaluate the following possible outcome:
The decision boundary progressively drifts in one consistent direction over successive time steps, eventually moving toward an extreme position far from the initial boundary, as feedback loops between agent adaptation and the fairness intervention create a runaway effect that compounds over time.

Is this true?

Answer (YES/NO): YES